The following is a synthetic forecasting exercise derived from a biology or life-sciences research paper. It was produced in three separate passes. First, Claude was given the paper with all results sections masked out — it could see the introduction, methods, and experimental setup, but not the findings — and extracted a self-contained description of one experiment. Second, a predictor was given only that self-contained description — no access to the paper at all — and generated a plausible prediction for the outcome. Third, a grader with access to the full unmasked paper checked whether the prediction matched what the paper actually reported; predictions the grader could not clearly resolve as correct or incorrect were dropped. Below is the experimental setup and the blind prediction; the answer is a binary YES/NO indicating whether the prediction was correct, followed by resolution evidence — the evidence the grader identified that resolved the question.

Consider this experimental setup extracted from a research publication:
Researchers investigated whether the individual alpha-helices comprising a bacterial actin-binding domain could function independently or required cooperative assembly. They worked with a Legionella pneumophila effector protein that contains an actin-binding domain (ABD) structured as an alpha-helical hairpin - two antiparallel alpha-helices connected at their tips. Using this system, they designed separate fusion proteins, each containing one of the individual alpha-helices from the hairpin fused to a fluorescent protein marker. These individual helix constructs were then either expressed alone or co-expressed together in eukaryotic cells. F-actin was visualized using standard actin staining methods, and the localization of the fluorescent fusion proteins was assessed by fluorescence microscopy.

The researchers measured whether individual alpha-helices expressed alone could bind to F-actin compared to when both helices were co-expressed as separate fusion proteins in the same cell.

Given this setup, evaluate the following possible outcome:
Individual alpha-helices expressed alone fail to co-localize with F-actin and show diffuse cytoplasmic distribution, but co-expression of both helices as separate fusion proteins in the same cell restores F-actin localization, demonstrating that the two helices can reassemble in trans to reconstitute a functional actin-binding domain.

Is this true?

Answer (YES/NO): YES